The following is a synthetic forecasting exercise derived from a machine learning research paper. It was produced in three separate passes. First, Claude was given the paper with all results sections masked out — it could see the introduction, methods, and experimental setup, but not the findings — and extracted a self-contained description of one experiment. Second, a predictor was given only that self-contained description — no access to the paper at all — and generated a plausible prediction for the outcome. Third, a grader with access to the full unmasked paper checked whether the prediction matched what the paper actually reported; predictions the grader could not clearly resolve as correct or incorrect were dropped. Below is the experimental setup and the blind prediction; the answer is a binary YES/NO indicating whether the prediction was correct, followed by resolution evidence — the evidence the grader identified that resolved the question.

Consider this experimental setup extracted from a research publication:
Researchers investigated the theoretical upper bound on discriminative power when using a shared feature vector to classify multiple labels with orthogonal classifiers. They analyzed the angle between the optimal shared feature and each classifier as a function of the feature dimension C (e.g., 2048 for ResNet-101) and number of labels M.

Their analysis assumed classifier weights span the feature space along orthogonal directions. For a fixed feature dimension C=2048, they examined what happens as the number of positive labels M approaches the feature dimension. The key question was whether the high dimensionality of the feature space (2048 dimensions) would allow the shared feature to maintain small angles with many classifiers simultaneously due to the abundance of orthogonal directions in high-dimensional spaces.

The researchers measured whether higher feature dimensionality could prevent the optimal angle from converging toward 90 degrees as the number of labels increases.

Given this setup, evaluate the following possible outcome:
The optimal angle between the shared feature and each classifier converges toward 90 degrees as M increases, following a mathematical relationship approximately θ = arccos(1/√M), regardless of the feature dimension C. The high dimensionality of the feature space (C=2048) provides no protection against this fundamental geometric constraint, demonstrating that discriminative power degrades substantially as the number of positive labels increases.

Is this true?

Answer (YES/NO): YES